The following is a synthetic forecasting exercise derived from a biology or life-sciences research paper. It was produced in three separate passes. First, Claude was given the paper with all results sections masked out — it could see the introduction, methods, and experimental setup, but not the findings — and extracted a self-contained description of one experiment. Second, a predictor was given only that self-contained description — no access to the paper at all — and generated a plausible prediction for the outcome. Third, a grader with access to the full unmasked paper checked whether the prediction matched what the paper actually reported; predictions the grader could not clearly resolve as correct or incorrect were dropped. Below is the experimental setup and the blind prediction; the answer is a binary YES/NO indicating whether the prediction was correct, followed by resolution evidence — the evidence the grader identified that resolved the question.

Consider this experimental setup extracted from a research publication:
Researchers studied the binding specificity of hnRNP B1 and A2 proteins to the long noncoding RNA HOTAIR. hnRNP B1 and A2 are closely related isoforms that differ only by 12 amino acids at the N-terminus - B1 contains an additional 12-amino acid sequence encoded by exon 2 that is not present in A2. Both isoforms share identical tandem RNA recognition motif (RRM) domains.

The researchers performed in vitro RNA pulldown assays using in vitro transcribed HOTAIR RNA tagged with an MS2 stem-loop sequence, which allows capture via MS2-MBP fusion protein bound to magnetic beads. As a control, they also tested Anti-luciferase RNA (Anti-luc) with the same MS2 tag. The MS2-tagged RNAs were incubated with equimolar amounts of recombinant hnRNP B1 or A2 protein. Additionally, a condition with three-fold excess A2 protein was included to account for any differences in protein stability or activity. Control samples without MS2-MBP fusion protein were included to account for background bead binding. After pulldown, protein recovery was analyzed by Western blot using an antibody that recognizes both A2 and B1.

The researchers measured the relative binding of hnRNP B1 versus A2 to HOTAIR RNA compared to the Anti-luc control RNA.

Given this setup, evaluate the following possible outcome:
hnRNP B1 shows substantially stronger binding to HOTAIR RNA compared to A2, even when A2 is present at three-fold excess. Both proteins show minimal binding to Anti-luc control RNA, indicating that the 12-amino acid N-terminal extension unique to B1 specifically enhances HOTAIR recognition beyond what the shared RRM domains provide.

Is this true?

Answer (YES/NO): YES